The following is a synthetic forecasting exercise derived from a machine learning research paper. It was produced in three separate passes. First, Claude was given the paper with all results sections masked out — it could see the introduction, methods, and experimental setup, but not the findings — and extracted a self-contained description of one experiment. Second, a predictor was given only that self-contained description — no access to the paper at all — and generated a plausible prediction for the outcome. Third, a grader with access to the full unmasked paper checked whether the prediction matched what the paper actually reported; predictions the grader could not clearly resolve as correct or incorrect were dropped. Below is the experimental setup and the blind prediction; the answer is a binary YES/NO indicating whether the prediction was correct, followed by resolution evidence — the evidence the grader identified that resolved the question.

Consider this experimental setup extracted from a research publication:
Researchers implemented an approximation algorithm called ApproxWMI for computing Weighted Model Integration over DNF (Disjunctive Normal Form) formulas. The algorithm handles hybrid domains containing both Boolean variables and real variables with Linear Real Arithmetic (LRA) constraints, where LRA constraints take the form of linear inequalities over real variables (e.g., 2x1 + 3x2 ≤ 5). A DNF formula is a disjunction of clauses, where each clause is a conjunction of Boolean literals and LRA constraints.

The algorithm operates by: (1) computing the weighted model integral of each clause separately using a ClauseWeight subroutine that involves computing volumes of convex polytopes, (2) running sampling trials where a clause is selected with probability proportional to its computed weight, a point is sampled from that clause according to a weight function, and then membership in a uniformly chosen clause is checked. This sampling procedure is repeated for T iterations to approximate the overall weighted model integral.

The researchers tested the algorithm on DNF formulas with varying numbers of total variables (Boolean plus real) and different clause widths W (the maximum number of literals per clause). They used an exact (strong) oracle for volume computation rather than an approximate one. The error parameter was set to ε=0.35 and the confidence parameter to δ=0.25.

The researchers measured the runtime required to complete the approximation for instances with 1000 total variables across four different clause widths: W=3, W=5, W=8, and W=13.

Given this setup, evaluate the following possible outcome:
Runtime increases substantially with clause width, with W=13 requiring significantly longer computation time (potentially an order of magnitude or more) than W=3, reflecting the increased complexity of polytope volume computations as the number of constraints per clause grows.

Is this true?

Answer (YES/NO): NO